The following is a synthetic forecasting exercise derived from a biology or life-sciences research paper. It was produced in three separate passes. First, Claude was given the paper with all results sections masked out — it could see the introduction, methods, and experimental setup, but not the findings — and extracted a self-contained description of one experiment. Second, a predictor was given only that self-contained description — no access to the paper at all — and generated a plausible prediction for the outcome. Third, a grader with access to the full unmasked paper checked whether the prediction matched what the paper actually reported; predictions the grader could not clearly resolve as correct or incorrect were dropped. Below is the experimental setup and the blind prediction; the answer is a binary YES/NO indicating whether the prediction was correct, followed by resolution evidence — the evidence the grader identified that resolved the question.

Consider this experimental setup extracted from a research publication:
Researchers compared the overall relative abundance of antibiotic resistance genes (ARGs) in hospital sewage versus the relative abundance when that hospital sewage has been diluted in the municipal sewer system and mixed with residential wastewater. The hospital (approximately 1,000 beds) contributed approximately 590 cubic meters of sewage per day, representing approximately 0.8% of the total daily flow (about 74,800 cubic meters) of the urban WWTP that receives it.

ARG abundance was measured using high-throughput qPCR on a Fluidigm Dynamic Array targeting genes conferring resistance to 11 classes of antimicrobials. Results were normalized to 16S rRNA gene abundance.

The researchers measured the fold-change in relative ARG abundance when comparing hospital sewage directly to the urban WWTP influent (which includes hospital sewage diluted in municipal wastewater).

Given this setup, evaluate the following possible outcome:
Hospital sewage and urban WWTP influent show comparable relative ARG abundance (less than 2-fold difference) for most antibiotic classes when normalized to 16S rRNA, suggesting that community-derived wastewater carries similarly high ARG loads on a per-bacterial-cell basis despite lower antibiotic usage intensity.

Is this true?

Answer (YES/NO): NO